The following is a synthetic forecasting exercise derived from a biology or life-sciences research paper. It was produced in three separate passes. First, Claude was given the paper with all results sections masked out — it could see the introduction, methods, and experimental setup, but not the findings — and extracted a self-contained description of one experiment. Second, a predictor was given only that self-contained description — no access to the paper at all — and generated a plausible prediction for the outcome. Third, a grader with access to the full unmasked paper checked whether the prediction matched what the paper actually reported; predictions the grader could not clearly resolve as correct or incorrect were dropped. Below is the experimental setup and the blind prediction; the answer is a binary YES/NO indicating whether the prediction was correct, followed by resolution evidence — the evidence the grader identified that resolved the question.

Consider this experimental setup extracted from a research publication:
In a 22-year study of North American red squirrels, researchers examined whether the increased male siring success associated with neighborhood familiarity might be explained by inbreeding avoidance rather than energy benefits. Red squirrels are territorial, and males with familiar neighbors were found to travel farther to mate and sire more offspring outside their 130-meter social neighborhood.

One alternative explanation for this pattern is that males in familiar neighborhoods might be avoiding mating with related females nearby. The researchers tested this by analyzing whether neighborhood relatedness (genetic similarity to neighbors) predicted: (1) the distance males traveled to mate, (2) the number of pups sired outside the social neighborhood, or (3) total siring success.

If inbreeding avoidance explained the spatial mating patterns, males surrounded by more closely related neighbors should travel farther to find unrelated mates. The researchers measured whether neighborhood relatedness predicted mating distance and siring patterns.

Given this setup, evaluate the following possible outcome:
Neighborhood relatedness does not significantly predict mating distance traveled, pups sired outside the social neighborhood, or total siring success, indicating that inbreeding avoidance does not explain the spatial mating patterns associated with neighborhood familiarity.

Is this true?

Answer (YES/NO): YES